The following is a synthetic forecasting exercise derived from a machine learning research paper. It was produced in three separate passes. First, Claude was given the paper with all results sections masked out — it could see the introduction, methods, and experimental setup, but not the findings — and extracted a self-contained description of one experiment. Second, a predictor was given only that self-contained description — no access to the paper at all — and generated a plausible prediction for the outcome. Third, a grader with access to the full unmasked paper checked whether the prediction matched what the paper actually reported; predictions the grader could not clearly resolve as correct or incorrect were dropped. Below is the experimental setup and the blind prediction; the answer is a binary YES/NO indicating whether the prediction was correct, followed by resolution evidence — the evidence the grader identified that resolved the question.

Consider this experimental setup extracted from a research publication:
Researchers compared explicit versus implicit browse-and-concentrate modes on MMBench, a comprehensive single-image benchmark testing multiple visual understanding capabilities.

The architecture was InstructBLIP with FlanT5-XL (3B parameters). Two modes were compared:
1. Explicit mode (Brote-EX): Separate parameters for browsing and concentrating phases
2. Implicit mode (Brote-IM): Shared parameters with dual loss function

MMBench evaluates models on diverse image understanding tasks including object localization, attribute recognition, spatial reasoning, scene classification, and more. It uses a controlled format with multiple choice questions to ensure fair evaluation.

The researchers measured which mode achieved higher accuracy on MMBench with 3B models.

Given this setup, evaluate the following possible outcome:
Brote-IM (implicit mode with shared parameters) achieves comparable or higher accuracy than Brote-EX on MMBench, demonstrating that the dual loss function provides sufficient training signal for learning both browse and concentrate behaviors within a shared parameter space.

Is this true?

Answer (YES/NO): YES